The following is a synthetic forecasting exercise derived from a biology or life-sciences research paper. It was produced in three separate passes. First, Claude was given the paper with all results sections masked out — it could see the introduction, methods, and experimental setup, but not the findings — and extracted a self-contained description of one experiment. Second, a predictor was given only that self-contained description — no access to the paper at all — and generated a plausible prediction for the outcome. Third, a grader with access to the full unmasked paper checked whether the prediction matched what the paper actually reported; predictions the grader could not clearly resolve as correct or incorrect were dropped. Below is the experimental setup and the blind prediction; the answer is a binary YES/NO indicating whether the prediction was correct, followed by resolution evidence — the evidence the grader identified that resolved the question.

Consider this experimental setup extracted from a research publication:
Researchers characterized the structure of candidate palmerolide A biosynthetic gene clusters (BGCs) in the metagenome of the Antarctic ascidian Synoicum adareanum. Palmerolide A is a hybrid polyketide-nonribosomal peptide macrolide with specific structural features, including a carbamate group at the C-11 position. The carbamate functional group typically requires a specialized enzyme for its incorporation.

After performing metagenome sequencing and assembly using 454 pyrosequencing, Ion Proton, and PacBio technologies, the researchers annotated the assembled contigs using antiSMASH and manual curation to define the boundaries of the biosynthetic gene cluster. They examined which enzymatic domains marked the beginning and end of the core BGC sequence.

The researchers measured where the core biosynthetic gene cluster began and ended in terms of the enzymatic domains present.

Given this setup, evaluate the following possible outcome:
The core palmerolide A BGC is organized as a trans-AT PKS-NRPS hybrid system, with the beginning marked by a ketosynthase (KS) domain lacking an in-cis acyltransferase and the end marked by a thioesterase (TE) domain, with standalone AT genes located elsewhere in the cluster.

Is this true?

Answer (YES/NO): NO